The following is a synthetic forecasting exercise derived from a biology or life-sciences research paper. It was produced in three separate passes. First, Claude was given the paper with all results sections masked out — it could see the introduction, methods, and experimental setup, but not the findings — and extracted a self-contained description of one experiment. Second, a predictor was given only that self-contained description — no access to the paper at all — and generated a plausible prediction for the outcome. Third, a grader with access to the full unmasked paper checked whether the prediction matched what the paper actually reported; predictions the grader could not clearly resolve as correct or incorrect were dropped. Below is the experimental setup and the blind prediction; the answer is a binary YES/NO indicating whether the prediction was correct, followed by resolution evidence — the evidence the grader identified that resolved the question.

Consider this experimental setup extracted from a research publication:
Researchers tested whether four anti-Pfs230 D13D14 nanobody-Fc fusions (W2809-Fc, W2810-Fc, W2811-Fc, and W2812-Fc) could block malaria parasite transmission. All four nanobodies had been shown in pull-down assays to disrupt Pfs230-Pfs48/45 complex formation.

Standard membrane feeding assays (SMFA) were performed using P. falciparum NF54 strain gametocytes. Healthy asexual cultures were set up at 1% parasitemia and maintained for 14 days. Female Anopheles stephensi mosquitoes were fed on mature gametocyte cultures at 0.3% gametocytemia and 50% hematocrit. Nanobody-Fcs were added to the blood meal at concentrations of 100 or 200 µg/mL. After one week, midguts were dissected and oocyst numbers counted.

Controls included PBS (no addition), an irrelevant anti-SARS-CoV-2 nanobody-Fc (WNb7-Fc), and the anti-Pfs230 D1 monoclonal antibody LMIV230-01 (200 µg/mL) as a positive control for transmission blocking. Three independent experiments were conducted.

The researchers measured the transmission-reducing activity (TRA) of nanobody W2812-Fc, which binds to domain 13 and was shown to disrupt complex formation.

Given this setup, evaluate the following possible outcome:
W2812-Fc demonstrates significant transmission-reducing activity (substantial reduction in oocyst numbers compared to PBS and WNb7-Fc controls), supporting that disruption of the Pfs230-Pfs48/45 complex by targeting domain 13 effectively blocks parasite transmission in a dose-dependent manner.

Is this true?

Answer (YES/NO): NO